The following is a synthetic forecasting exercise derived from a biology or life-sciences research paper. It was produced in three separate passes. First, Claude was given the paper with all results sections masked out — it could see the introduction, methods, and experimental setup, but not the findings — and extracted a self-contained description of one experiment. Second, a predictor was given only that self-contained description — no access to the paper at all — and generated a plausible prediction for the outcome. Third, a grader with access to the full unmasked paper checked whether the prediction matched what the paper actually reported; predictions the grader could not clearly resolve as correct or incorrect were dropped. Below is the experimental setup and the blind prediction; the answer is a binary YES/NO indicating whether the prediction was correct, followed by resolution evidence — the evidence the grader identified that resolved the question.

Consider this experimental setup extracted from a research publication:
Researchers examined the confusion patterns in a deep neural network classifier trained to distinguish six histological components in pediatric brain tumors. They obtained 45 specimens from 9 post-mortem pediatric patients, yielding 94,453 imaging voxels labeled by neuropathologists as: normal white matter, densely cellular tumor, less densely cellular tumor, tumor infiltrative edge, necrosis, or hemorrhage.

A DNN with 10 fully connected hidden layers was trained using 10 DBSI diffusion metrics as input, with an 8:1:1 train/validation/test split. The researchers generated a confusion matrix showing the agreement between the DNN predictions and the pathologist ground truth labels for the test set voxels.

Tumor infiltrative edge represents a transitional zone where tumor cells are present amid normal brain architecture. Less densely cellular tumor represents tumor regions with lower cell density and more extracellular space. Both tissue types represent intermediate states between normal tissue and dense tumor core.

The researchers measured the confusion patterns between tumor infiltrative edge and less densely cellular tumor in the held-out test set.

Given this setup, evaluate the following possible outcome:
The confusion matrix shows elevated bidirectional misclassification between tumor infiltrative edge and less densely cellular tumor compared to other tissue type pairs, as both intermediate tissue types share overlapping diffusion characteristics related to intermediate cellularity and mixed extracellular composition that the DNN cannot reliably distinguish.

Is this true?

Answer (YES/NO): NO